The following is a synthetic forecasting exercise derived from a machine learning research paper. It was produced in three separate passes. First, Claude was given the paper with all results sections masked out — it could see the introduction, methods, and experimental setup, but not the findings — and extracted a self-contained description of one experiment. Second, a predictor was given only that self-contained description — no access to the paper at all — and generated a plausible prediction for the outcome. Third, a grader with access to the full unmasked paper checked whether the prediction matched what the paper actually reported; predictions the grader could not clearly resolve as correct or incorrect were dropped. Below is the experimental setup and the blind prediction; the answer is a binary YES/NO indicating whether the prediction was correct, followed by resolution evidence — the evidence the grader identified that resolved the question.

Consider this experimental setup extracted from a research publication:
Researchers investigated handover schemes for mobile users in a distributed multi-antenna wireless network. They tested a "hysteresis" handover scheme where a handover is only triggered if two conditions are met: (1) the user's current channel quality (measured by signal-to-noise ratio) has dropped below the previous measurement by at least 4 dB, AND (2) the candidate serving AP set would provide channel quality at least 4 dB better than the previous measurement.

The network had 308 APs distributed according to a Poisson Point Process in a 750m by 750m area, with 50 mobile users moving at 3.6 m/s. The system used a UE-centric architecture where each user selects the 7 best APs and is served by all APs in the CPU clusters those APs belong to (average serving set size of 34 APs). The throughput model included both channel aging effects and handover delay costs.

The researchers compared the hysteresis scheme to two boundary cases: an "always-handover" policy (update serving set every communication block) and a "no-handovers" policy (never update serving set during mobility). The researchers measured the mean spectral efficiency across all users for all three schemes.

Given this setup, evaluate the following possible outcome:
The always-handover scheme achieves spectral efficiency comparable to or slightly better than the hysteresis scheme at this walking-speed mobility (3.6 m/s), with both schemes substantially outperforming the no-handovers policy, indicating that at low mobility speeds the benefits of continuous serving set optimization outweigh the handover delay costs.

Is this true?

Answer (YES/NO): NO